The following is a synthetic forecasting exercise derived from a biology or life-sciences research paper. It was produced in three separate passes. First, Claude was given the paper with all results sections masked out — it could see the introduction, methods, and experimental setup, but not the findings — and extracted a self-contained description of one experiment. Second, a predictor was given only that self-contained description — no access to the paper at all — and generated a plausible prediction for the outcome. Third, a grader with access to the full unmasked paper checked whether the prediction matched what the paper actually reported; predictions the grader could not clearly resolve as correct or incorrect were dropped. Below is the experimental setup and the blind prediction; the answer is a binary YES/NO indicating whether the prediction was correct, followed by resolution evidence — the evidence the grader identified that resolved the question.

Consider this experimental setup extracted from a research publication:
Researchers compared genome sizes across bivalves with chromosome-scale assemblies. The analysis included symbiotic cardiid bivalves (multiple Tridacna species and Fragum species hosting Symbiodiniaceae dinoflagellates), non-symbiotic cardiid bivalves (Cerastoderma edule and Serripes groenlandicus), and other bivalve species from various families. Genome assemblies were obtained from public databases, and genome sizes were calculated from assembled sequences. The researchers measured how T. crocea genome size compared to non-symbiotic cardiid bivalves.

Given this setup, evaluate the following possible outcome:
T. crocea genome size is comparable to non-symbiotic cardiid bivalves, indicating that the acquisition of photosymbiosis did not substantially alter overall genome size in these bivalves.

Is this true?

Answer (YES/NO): NO